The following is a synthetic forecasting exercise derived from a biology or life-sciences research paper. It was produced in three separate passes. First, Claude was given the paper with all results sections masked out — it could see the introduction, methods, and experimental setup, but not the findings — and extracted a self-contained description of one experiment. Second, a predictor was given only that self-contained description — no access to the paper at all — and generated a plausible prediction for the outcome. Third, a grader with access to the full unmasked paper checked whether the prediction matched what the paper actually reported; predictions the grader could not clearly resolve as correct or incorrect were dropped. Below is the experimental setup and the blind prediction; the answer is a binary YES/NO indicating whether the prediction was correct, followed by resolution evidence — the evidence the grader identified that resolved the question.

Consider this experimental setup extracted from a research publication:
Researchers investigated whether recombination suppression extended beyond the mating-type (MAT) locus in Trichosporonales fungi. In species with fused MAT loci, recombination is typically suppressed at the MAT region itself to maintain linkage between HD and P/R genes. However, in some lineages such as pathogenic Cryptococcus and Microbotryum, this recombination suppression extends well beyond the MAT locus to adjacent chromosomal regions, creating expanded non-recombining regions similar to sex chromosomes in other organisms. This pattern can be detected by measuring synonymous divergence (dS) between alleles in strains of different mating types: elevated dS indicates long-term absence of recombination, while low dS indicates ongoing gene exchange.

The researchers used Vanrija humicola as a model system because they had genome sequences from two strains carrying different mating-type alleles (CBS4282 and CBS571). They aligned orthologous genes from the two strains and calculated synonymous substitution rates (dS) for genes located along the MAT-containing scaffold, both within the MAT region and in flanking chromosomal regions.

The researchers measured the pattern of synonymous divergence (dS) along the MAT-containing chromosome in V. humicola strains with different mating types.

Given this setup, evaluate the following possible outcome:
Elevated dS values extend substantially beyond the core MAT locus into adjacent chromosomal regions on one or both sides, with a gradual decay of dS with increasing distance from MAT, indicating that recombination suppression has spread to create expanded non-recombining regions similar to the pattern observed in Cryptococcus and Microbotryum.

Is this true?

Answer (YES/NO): NO